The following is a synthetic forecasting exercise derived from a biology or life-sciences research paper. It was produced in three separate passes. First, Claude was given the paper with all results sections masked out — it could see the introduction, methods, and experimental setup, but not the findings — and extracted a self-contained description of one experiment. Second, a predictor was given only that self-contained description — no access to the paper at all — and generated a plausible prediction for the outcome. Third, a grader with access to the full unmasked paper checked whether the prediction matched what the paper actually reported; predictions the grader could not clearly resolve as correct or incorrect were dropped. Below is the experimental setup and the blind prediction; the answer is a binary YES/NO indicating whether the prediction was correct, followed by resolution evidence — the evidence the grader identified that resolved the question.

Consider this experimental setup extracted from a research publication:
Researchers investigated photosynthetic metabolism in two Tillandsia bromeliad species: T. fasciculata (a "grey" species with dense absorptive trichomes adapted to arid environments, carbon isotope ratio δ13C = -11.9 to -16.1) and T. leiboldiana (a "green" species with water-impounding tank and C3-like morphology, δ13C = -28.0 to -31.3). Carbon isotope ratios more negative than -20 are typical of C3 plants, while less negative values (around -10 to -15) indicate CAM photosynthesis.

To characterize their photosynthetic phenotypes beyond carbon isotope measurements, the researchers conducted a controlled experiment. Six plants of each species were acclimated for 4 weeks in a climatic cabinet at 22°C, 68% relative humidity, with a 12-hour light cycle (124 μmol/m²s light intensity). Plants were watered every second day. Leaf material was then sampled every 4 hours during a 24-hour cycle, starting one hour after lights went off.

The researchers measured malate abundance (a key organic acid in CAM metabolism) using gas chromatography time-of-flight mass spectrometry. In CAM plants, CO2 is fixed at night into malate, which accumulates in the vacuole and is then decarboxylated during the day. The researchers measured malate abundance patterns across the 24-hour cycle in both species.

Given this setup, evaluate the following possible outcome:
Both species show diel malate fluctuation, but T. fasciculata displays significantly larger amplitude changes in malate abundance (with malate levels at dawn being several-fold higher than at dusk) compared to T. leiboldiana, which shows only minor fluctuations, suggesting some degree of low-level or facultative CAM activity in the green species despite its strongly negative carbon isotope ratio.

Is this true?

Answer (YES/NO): NO